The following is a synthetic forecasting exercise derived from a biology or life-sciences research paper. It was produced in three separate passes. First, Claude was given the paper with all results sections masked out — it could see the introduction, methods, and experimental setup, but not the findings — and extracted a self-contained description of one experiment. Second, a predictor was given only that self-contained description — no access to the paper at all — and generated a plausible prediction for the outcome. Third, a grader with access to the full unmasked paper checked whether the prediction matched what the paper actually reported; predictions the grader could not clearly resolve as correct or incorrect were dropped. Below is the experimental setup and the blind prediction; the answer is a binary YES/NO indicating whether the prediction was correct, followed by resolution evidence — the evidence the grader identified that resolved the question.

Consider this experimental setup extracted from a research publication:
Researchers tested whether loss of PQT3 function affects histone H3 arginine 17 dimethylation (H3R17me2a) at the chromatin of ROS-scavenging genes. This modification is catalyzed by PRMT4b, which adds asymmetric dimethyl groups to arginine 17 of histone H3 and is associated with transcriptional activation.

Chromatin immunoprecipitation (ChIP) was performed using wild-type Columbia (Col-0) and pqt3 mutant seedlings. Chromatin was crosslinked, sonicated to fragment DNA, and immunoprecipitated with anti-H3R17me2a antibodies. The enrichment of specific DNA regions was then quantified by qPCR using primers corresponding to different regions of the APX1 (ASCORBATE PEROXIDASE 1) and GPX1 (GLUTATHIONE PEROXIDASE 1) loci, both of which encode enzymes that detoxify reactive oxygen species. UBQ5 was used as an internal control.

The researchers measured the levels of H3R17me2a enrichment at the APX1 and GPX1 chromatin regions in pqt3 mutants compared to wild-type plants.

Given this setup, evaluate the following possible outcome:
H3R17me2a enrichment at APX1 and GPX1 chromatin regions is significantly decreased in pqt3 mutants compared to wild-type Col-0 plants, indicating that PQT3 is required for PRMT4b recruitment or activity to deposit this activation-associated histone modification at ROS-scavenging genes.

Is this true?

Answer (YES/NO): NO